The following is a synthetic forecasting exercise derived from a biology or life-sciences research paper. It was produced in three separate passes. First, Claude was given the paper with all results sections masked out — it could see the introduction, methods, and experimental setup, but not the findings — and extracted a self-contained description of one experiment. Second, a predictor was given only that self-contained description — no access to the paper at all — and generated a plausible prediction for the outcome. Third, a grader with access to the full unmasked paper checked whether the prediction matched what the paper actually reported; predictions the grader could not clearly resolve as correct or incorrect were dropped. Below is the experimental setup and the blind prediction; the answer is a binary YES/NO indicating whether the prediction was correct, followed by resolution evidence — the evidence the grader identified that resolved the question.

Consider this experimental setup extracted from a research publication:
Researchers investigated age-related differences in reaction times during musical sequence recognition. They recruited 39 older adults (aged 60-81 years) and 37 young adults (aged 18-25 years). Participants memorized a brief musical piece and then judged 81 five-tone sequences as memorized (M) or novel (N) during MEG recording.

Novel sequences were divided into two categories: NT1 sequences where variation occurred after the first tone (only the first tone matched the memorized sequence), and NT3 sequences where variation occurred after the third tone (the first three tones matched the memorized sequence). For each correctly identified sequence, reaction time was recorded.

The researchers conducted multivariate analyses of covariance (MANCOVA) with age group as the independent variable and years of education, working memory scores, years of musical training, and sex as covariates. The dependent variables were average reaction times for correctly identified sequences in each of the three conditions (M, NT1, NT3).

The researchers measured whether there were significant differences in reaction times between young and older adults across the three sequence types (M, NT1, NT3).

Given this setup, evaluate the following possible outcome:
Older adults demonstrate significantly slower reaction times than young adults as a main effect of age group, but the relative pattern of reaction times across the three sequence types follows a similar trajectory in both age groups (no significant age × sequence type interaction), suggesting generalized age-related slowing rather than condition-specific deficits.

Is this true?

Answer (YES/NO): NO